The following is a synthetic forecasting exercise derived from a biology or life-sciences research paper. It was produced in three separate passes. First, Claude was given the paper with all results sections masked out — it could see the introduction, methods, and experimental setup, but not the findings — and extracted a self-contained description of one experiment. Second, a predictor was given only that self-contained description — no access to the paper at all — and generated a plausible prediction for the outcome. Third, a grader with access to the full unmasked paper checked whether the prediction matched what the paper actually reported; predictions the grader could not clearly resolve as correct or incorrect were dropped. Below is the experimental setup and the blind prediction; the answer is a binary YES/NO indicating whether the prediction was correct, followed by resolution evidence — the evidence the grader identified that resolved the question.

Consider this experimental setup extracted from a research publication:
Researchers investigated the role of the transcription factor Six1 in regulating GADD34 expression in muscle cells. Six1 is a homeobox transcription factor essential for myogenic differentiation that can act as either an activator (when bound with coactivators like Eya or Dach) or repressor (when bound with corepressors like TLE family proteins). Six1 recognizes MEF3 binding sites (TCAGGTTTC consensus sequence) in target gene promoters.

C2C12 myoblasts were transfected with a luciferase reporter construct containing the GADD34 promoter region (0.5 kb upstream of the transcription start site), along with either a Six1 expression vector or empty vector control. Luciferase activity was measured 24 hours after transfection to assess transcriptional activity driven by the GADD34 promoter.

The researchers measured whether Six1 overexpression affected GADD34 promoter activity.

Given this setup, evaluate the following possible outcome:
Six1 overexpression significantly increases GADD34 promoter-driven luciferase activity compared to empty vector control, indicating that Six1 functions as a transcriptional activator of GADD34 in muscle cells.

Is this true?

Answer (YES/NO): NO